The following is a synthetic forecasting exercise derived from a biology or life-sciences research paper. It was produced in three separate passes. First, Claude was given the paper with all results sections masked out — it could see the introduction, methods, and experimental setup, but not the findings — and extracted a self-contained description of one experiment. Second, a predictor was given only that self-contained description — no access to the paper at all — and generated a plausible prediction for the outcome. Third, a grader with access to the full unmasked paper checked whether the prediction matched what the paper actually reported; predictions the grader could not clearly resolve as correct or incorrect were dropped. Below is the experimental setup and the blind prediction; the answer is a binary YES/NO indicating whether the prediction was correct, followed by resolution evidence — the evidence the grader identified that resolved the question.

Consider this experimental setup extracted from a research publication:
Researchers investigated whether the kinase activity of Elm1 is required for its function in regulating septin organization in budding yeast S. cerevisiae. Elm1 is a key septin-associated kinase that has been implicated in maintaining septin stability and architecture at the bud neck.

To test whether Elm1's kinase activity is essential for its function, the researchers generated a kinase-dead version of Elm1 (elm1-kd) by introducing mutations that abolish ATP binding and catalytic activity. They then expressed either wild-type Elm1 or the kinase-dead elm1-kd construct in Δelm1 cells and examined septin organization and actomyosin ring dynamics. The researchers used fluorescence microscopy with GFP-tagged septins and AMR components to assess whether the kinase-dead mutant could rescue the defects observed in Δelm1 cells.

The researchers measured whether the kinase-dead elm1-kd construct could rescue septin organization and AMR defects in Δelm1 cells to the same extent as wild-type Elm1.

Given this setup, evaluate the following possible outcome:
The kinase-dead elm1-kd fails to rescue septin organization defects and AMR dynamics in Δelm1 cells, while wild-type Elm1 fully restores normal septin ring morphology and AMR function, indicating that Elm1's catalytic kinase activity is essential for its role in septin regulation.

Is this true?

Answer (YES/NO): NO